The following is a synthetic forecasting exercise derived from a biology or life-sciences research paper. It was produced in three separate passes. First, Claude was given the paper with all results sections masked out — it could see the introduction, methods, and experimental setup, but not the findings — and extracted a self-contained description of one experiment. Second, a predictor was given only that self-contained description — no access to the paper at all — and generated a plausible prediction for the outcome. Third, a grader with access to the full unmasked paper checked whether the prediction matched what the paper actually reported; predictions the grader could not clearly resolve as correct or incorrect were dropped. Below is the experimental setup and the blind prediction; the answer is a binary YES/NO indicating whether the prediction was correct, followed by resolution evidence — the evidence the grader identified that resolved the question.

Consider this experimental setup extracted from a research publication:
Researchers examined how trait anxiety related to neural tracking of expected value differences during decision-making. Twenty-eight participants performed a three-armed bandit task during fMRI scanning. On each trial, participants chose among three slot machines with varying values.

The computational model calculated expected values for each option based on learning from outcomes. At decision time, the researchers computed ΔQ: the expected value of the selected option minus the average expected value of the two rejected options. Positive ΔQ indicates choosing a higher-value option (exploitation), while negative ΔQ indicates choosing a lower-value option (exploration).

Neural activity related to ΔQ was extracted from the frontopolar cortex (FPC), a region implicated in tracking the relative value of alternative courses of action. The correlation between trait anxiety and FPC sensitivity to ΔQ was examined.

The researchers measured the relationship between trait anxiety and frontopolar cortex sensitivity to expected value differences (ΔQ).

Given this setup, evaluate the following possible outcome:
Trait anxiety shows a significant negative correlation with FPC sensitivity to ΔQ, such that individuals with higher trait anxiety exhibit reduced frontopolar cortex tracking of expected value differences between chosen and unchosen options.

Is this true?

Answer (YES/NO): NO